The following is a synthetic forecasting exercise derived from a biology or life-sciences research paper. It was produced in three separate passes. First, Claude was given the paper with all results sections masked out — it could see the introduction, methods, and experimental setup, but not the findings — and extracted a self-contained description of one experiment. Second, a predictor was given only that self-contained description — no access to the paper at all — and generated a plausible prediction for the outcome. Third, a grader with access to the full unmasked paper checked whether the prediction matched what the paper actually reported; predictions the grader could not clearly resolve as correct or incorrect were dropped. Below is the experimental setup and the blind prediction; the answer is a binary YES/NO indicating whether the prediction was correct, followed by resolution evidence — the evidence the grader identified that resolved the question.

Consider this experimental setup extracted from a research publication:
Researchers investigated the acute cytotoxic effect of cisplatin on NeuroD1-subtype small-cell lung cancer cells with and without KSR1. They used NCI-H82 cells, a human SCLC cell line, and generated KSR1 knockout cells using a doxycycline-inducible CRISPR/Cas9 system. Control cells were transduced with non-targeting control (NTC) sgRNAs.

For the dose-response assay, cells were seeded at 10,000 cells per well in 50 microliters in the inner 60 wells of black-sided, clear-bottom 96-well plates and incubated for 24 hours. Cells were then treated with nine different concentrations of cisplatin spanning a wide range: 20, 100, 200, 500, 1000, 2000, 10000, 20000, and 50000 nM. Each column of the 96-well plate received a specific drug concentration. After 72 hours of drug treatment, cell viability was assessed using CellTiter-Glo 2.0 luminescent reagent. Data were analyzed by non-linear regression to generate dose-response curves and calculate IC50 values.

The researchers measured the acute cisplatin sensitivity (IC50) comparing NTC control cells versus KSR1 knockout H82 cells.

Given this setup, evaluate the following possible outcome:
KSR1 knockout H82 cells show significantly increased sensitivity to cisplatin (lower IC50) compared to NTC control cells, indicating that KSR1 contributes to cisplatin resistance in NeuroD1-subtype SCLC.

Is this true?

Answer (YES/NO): NO